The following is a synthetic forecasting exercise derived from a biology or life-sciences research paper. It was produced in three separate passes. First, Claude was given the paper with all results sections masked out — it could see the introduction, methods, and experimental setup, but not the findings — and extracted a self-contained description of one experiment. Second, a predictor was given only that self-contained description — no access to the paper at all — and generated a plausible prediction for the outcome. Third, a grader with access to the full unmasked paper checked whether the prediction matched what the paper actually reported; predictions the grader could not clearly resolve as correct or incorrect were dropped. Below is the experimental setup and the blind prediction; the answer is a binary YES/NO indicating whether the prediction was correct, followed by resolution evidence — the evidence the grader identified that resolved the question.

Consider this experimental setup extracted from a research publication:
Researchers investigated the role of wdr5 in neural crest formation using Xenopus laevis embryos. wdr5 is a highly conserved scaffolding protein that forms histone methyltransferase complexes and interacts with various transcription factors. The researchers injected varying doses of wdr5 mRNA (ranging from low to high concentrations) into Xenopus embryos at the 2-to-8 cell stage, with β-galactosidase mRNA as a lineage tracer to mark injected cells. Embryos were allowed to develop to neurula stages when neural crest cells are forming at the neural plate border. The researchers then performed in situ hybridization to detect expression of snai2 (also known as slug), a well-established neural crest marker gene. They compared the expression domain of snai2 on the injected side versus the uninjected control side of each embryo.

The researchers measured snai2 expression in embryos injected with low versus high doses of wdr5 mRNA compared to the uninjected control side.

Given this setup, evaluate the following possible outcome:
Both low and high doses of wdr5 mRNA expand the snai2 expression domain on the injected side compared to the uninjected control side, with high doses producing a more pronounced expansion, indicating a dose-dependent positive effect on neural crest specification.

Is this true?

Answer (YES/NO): NO